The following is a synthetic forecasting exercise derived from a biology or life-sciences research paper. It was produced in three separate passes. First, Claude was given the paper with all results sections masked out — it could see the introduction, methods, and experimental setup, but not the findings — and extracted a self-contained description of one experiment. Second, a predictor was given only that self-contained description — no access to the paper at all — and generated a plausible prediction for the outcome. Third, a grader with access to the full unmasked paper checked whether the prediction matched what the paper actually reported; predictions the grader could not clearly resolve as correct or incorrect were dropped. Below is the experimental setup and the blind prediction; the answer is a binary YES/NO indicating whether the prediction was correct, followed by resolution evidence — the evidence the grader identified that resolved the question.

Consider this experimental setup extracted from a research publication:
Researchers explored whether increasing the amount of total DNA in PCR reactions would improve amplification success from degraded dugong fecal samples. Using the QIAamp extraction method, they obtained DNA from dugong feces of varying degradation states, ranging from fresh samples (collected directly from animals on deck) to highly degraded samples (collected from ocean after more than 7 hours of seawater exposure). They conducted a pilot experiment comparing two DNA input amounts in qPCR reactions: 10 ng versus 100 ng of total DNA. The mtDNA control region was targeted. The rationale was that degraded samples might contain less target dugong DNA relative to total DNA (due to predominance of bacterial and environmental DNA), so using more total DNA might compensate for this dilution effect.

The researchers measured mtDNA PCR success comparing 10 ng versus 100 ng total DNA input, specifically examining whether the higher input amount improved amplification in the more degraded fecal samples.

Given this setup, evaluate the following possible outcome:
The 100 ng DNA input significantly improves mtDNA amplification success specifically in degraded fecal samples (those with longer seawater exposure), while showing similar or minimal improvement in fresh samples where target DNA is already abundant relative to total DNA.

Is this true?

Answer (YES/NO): NO